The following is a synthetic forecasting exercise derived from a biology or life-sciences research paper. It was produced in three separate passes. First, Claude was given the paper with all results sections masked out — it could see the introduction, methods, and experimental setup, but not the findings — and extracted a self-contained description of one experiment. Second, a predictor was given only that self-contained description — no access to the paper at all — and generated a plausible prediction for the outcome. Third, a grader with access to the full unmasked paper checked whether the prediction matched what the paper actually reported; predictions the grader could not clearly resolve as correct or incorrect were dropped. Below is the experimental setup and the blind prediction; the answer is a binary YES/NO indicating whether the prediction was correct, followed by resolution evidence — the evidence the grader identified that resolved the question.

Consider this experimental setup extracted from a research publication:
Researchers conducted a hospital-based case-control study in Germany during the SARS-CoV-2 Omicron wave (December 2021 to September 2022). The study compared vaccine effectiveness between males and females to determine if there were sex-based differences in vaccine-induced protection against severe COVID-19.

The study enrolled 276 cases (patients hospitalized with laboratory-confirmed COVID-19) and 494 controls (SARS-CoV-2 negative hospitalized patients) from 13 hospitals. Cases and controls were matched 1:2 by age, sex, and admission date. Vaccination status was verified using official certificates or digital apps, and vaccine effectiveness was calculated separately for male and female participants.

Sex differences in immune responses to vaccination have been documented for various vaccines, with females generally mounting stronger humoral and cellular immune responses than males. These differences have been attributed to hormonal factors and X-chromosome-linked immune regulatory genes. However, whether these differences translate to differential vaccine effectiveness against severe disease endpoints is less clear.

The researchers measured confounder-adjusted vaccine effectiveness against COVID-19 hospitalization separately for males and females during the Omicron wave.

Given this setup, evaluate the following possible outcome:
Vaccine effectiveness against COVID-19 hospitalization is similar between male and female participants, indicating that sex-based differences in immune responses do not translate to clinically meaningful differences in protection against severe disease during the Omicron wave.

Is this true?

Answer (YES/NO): YES